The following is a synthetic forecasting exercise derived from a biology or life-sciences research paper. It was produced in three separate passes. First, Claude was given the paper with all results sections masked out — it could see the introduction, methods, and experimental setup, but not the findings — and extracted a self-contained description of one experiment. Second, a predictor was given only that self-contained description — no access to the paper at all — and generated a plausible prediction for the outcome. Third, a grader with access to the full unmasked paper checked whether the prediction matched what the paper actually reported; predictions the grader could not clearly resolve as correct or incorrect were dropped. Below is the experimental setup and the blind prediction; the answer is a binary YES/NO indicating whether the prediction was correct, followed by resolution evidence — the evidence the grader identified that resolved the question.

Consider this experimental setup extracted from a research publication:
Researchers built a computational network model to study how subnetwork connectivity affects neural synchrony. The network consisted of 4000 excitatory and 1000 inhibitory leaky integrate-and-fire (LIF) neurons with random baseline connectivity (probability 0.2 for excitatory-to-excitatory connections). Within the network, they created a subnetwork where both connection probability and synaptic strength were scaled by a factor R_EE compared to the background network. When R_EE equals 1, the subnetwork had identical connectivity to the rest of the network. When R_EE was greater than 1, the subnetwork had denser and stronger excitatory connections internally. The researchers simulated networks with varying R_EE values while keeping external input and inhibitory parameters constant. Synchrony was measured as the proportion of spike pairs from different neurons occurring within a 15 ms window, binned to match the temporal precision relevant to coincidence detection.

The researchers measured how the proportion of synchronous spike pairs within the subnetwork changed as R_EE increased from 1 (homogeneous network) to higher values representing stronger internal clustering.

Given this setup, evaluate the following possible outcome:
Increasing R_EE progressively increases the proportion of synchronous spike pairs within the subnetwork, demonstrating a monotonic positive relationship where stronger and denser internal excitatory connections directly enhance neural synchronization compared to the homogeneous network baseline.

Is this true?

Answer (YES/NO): YES